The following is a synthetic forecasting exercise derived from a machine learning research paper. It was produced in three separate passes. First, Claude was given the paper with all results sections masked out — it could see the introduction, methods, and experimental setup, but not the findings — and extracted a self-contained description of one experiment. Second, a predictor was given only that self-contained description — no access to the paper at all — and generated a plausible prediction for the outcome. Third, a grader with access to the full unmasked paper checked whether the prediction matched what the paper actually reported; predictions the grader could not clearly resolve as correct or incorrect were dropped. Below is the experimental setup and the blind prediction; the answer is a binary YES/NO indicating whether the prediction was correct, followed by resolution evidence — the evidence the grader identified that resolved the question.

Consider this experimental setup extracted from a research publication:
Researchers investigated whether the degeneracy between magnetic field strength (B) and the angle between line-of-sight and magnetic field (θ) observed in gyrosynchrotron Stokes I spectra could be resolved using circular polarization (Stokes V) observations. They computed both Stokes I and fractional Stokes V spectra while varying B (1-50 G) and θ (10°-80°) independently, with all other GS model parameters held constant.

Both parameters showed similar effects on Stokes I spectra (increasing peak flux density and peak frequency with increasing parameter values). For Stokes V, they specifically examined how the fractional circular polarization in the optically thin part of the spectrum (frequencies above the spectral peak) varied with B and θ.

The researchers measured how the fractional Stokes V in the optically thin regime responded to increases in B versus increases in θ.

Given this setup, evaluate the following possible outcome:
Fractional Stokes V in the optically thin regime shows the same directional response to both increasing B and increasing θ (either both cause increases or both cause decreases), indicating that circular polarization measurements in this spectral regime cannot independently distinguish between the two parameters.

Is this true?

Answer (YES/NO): NO